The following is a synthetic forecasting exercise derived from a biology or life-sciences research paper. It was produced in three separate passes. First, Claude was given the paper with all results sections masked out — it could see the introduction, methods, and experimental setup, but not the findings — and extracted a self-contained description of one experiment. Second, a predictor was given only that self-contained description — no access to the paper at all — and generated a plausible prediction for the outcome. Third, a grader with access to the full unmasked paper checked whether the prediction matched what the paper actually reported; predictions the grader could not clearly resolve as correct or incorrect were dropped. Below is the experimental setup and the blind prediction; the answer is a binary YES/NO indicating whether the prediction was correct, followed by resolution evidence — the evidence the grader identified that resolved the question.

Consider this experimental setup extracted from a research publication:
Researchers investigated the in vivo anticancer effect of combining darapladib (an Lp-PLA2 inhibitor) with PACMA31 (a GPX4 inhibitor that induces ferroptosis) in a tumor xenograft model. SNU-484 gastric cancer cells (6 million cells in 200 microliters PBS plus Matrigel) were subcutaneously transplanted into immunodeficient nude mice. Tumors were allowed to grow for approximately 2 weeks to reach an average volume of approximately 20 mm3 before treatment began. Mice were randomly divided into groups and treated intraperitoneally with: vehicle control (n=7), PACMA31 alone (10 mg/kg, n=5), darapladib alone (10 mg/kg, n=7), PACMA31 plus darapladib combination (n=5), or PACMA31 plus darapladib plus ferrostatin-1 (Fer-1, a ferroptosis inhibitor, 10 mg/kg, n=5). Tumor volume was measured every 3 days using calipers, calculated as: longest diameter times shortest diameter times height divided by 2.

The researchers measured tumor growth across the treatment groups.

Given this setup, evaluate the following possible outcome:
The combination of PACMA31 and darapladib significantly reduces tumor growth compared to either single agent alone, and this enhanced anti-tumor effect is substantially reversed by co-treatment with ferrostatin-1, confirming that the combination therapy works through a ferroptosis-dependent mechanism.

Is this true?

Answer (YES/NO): YES